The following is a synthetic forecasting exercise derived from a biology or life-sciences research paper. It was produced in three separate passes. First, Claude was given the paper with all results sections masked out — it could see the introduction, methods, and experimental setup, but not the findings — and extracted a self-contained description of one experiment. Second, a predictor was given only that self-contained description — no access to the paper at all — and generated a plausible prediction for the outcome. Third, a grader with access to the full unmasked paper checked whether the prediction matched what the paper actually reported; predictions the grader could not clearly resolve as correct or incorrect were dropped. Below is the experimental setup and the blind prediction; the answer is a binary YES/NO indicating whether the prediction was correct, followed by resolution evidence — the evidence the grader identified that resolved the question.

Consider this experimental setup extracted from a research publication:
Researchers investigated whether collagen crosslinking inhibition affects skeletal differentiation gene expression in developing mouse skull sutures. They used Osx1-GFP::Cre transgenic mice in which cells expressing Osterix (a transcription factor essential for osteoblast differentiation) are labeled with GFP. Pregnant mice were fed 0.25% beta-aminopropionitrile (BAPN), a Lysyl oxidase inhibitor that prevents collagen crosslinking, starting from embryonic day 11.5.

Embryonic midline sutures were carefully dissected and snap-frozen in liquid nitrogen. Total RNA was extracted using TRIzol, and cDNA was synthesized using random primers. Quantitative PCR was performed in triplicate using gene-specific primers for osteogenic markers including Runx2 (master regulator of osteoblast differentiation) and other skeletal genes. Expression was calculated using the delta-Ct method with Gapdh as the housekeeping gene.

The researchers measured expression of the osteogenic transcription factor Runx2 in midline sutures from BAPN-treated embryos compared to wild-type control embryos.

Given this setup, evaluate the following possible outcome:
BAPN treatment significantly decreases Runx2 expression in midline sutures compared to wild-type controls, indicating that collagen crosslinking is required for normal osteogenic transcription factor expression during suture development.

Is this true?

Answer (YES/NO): NO